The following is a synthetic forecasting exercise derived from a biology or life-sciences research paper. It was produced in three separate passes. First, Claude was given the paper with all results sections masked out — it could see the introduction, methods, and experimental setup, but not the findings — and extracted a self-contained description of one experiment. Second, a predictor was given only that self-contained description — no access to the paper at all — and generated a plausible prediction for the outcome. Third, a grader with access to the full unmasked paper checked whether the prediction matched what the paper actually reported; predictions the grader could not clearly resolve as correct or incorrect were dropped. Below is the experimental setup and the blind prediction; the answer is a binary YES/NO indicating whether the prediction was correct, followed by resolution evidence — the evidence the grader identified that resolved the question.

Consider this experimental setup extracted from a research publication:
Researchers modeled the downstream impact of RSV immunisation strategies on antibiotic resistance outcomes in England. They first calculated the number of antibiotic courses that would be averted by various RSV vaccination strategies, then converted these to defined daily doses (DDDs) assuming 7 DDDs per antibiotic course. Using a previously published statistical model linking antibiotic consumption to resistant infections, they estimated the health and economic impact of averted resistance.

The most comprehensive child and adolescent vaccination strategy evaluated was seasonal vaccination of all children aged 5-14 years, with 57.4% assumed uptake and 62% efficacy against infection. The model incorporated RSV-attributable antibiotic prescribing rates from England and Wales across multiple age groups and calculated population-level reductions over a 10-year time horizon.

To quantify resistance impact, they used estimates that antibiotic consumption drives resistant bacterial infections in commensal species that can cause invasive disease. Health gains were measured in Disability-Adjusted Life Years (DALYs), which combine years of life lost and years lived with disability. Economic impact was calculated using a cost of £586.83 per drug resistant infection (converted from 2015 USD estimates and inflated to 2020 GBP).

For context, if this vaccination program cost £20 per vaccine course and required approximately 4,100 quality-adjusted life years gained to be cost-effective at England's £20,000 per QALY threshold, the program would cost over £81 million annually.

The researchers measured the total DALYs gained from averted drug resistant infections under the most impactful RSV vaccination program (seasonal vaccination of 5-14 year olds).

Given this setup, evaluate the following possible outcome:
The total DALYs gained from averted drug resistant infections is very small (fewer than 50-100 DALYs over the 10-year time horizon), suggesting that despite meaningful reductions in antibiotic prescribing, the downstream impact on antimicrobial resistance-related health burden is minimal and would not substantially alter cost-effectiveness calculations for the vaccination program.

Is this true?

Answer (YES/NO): NO